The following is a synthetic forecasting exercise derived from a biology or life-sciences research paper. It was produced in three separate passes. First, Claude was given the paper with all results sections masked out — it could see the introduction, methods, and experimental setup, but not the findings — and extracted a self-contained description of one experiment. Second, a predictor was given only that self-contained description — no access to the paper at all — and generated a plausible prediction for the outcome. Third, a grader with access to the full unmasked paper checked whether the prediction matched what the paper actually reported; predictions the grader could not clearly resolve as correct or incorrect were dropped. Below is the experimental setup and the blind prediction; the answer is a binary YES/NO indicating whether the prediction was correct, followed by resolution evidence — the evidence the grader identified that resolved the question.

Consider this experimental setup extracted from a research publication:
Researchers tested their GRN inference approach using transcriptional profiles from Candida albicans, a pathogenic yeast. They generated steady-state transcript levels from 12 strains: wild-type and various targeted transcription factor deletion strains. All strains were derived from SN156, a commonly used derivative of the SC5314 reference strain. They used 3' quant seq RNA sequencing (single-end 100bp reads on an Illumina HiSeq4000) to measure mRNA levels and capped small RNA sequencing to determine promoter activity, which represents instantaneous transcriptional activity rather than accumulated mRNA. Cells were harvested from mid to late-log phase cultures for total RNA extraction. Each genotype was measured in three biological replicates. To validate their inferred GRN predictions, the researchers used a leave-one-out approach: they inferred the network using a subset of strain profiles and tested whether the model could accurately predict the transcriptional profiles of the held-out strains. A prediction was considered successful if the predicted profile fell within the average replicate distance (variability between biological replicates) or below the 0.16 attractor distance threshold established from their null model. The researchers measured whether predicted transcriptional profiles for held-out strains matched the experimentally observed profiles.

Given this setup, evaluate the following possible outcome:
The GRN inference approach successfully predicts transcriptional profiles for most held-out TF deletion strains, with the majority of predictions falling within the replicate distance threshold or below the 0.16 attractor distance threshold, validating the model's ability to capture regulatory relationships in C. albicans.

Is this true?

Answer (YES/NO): YES